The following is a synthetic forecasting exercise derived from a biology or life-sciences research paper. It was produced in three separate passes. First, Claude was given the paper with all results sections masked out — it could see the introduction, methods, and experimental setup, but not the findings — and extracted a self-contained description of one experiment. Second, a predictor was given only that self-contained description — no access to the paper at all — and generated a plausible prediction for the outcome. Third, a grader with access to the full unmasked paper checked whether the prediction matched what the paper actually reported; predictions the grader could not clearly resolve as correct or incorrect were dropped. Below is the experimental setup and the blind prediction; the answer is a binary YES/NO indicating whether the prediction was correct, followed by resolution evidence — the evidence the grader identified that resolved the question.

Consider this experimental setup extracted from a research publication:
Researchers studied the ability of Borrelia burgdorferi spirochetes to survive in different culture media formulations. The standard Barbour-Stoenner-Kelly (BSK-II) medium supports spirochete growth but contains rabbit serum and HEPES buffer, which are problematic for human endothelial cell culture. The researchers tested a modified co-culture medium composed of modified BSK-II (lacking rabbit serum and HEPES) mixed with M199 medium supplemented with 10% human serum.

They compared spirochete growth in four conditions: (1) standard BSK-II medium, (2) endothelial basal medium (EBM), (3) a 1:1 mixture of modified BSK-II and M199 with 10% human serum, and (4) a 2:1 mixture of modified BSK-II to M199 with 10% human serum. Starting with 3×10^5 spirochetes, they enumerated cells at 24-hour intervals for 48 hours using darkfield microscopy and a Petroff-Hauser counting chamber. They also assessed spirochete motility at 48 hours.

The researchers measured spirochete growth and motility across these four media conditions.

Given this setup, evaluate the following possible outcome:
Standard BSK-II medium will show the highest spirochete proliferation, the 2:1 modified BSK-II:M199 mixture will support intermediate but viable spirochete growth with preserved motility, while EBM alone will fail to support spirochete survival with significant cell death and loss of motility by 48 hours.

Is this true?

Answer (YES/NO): NO